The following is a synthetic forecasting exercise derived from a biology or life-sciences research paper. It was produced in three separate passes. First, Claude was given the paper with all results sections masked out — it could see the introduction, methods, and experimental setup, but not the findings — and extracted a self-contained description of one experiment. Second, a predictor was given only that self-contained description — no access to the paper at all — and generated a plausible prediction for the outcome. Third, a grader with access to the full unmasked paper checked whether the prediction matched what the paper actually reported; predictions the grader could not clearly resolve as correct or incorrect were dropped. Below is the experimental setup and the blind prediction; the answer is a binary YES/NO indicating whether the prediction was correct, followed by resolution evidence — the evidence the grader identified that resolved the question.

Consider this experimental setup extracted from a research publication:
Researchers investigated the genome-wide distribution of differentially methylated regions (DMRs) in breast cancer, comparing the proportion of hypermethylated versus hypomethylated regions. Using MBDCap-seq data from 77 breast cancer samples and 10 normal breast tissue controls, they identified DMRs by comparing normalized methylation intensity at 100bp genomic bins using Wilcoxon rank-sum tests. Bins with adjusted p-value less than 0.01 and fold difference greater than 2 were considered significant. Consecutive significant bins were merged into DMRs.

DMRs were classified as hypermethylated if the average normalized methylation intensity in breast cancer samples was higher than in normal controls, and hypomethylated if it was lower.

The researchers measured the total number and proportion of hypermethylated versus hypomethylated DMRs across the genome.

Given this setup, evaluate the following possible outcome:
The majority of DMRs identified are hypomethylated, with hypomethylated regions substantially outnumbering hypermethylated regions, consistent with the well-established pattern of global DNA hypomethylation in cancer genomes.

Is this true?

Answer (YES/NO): YES